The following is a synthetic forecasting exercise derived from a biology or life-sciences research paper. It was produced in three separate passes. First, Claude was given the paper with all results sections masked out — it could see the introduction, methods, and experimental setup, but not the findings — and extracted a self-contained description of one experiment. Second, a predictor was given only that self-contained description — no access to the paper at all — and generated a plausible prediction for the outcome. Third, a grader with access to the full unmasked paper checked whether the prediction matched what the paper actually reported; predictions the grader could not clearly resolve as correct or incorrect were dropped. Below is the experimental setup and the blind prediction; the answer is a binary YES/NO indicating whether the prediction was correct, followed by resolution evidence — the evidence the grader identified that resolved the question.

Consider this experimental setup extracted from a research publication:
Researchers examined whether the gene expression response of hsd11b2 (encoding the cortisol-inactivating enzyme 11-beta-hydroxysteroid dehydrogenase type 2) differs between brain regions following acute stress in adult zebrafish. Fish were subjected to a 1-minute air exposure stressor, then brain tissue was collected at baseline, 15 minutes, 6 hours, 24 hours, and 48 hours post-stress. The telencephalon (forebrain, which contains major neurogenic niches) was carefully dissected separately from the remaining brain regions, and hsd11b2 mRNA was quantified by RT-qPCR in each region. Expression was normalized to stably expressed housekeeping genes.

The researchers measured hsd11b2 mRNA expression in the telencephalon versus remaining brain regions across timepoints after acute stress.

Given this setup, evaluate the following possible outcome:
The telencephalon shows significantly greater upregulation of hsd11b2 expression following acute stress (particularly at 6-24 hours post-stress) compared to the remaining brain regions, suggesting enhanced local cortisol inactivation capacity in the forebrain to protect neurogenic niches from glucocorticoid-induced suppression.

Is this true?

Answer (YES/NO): NO